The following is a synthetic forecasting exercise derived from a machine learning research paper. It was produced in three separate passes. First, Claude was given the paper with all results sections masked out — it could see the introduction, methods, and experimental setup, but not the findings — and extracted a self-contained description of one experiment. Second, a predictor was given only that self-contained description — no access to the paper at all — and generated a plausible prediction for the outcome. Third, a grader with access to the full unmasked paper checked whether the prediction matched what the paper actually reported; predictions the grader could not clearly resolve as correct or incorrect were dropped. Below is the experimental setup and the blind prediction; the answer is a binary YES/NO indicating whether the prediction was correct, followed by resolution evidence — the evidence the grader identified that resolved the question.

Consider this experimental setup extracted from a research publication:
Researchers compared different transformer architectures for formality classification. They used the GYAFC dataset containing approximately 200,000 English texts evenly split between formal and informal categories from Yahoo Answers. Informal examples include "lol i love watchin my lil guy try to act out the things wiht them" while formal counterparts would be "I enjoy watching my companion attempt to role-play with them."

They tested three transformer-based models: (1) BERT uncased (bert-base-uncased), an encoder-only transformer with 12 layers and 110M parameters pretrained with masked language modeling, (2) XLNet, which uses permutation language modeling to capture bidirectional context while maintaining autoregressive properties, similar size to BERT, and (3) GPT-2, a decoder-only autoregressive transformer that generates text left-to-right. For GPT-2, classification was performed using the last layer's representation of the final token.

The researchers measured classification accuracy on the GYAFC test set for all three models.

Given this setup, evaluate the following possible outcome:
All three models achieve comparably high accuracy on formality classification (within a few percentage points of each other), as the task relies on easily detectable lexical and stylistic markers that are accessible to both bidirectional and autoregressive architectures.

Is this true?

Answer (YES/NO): NO